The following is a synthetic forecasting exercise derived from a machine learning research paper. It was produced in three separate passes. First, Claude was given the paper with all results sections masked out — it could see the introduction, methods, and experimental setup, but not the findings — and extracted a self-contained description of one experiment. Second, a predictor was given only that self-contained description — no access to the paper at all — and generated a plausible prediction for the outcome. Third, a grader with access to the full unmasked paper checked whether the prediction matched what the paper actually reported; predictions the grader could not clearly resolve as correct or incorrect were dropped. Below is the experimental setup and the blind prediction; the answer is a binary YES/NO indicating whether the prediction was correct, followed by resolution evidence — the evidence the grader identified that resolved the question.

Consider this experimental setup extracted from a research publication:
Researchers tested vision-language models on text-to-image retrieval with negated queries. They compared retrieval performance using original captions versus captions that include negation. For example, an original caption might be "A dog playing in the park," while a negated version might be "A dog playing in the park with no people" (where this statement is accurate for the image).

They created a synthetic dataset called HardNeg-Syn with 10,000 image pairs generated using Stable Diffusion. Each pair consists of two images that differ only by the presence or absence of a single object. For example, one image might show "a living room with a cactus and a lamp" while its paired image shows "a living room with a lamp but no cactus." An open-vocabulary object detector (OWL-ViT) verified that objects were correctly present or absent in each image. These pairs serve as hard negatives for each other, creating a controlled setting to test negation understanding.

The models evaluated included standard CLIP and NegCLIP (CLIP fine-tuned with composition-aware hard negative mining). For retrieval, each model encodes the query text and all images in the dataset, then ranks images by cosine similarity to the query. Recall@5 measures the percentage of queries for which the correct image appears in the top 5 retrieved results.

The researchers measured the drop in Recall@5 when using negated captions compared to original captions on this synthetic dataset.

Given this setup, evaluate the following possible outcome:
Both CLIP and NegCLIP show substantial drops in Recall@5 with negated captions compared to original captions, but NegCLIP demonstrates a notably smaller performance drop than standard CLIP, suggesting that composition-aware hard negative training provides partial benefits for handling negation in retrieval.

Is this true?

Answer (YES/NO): NO